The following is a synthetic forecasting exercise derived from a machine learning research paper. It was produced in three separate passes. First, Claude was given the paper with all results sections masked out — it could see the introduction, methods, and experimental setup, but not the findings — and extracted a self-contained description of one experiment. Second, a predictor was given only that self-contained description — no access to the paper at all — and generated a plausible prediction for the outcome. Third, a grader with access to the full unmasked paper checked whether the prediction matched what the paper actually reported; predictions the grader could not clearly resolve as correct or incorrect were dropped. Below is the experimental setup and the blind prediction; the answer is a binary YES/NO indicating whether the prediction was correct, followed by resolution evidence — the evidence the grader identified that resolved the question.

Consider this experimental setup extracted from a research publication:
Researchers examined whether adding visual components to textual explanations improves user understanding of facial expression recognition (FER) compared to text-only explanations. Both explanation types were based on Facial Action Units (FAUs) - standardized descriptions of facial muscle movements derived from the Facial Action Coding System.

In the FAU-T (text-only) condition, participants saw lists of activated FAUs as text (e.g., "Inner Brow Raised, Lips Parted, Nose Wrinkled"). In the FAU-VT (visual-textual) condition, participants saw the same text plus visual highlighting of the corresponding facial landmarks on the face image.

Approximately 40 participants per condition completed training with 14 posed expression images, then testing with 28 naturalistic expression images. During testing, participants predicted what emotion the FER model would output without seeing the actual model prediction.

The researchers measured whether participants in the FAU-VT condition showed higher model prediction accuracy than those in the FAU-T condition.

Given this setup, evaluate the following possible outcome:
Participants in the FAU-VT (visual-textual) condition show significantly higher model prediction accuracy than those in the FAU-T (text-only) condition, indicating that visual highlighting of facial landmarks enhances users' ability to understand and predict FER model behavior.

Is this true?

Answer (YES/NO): NO